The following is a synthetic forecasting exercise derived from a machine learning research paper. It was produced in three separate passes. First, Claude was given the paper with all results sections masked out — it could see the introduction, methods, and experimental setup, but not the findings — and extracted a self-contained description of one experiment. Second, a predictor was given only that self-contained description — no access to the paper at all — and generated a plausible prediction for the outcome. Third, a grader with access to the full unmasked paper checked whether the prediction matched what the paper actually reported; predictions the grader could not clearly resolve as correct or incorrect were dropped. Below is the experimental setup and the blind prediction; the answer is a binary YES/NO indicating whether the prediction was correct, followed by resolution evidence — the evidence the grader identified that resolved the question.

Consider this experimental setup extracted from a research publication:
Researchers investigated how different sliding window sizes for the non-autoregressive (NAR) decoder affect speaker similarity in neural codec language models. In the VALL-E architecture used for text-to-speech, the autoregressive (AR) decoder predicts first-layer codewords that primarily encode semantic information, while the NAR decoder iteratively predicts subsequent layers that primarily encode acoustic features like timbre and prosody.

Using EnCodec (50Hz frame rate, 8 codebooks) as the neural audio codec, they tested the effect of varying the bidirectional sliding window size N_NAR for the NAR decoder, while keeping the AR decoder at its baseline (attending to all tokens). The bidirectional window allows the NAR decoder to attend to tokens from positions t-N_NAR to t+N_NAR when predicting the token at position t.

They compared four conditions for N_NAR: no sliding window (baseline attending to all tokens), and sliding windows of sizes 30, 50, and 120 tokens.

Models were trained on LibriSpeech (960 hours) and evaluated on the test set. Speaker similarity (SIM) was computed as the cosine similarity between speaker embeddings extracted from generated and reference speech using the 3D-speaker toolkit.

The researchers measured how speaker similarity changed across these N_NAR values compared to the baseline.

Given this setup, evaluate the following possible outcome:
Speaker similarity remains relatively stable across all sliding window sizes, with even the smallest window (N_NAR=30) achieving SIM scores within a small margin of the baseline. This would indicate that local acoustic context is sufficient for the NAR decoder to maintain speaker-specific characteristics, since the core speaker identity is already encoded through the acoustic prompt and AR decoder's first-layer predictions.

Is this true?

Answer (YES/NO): NO